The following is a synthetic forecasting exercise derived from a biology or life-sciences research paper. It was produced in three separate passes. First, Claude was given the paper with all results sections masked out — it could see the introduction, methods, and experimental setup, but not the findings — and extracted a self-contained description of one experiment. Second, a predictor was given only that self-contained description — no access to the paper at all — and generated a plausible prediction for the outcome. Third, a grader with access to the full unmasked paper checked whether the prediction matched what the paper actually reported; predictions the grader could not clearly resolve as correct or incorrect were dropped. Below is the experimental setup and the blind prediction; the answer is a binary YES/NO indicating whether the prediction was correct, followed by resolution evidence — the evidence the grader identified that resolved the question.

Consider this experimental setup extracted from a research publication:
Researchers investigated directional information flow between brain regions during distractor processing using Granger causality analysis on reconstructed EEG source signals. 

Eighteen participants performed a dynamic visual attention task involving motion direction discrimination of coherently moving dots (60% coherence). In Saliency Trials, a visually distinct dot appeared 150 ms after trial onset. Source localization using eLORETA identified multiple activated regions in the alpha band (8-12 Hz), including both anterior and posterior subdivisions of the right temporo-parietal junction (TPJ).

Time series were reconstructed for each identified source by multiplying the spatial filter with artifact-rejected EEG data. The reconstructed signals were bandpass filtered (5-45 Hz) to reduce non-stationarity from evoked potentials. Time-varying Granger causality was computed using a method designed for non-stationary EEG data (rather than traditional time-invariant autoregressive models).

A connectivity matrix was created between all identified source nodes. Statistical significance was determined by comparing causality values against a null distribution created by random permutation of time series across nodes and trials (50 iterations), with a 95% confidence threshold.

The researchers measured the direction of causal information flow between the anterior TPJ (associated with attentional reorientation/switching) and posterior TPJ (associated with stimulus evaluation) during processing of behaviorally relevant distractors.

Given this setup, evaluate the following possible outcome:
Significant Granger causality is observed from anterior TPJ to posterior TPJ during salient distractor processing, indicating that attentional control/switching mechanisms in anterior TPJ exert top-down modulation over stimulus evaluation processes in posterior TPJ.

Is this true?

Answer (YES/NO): YES